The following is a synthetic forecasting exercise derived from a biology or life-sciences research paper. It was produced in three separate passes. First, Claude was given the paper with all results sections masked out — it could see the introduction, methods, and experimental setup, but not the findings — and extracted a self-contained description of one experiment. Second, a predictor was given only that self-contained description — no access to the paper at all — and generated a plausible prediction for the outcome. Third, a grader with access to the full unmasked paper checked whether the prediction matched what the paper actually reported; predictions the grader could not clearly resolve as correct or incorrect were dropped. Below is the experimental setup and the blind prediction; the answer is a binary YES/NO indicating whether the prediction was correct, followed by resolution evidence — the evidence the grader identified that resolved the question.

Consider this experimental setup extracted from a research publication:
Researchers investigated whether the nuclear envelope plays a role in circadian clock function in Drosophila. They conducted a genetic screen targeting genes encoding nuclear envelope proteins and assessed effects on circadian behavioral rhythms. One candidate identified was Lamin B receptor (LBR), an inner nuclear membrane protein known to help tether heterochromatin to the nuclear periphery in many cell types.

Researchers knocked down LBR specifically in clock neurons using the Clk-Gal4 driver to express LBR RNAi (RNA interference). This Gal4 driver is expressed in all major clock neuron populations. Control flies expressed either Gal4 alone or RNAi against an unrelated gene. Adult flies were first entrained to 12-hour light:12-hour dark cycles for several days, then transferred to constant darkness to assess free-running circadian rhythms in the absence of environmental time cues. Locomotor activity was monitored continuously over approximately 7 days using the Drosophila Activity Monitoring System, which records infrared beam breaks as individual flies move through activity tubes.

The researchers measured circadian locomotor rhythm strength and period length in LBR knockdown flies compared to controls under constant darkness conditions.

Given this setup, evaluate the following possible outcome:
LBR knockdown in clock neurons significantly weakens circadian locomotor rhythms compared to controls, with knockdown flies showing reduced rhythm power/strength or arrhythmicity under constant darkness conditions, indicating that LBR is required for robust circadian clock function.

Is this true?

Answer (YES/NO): YES